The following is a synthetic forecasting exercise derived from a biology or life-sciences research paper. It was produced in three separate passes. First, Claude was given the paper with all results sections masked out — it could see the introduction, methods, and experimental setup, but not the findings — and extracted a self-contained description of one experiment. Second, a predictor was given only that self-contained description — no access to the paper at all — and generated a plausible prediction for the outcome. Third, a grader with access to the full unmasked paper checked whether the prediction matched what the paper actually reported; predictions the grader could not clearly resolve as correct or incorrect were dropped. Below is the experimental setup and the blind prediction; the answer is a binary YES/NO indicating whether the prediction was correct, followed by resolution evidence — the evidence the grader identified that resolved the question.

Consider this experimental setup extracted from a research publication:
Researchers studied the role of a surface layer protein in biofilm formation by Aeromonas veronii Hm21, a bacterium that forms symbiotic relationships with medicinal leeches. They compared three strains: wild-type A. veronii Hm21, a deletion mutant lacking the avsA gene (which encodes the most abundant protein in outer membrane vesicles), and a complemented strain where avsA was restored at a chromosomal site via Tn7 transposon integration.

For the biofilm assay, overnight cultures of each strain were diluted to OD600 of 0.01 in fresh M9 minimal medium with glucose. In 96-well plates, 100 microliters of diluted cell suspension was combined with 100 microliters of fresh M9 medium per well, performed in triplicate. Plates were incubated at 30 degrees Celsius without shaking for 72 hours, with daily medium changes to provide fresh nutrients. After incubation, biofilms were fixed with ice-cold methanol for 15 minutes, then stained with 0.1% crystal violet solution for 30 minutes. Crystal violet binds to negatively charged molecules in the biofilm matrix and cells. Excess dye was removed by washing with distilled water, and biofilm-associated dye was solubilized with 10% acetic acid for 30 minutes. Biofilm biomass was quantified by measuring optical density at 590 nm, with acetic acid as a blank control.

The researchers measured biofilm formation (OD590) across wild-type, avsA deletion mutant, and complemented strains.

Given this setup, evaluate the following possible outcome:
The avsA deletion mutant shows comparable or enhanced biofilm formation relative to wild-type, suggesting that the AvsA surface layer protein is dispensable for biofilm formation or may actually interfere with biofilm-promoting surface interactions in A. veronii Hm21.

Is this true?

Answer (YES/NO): NO